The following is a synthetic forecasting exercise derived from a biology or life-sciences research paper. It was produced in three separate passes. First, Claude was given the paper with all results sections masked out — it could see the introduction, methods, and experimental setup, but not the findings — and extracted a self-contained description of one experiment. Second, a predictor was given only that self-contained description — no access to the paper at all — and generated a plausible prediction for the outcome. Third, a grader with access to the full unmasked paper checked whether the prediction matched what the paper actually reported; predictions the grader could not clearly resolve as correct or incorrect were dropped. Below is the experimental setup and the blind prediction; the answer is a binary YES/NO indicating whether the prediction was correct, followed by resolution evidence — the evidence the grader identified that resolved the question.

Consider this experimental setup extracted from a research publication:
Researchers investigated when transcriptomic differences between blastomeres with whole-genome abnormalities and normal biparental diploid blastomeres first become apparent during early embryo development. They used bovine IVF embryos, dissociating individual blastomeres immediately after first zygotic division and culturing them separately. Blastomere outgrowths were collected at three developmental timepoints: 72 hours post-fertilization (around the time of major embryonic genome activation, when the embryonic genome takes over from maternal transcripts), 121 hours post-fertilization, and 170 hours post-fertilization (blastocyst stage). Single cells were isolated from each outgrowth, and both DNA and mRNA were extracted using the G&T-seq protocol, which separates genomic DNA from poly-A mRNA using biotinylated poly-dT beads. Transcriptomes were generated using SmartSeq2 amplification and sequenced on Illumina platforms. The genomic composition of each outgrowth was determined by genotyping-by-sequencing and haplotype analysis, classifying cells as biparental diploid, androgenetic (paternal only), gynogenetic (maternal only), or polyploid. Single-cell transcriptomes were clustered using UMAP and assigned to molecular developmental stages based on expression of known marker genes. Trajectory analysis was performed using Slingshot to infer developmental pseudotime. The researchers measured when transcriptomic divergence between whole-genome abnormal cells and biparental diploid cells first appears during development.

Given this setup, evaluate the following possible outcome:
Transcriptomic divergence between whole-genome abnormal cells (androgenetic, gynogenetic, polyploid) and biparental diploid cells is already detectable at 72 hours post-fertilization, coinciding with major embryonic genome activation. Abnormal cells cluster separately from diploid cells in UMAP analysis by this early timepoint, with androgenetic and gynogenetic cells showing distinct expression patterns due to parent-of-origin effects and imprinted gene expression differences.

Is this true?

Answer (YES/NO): NO